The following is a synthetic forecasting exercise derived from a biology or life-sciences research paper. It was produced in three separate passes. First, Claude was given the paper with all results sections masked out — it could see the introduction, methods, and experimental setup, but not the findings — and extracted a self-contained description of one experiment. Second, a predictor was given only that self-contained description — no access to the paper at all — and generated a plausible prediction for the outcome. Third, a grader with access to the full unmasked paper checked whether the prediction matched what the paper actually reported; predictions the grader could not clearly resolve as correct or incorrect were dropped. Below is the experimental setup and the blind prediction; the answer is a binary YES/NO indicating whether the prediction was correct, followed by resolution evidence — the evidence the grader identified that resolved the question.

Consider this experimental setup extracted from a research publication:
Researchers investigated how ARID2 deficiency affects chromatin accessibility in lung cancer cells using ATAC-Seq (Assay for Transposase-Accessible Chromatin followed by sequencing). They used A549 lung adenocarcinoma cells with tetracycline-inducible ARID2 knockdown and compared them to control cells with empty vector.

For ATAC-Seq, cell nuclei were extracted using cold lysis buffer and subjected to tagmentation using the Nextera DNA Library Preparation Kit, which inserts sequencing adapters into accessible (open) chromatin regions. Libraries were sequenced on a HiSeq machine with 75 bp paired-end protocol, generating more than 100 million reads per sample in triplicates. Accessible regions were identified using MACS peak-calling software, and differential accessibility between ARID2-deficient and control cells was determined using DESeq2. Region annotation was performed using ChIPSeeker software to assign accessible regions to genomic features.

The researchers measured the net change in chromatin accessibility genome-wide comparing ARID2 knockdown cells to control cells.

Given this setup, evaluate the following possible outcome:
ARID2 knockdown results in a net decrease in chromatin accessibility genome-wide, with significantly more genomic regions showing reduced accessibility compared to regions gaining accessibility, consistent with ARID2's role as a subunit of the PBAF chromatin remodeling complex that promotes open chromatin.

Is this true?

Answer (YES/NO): YES